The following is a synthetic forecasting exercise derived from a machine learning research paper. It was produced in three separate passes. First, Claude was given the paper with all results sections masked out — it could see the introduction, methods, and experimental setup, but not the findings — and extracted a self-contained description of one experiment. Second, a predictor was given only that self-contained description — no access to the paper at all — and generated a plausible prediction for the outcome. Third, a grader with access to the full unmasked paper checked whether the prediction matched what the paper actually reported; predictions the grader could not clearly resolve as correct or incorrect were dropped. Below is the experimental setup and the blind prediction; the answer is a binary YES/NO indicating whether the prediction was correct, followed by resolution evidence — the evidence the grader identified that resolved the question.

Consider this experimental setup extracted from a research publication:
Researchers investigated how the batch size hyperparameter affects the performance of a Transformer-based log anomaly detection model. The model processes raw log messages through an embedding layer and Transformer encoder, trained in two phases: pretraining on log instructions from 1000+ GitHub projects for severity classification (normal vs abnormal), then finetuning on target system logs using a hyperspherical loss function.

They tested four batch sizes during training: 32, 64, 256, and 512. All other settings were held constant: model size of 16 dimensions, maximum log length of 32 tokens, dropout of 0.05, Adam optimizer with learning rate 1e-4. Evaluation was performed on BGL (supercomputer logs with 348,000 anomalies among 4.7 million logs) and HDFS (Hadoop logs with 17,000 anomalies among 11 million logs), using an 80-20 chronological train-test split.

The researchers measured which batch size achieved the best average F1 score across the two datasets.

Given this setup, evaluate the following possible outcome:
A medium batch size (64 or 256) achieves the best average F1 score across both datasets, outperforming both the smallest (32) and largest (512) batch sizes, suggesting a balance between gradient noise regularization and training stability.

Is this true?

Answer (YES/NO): NO